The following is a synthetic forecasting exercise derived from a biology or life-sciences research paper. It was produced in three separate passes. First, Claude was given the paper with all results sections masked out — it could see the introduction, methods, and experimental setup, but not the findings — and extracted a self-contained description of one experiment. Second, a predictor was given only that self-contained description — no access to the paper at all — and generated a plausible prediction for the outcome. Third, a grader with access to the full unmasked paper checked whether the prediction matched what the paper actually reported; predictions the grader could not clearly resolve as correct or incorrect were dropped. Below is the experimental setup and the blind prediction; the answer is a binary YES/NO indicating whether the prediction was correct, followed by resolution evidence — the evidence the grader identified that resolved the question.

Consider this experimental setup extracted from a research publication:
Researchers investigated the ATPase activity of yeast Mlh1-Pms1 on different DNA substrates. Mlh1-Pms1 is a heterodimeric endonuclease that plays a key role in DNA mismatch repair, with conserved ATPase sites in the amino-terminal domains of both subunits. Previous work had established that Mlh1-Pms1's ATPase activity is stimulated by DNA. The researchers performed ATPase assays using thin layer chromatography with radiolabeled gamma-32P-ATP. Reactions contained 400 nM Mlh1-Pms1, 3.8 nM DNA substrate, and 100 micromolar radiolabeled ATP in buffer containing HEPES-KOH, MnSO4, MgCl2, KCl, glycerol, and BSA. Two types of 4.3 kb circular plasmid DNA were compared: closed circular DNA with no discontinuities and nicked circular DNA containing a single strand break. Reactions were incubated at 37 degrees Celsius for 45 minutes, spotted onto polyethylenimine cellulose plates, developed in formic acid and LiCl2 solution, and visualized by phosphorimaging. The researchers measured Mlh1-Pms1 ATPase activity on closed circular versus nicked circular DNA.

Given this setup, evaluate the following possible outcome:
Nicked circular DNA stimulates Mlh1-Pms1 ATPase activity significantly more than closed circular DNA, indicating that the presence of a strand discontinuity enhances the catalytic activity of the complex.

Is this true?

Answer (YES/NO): NO